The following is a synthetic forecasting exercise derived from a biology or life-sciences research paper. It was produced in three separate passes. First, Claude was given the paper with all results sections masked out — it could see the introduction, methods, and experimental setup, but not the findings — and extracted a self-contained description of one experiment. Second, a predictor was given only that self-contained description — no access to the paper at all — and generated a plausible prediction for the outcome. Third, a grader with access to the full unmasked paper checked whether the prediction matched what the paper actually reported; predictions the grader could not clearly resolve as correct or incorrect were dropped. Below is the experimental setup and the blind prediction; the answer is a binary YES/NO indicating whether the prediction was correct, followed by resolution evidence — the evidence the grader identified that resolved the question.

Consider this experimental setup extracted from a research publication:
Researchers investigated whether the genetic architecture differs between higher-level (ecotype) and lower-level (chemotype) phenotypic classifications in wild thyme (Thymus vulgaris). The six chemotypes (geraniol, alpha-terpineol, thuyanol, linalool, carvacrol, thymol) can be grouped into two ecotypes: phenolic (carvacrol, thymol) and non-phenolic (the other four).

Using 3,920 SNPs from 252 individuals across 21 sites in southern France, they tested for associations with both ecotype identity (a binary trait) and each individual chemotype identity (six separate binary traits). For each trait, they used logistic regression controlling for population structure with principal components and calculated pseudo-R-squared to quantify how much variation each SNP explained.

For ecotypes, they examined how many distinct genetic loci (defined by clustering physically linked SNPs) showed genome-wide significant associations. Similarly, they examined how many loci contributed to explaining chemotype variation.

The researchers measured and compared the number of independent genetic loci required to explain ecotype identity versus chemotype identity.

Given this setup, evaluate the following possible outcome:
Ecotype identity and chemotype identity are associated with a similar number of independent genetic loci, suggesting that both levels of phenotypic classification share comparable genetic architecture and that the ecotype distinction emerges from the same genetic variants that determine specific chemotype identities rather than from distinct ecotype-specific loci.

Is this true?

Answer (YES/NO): NO